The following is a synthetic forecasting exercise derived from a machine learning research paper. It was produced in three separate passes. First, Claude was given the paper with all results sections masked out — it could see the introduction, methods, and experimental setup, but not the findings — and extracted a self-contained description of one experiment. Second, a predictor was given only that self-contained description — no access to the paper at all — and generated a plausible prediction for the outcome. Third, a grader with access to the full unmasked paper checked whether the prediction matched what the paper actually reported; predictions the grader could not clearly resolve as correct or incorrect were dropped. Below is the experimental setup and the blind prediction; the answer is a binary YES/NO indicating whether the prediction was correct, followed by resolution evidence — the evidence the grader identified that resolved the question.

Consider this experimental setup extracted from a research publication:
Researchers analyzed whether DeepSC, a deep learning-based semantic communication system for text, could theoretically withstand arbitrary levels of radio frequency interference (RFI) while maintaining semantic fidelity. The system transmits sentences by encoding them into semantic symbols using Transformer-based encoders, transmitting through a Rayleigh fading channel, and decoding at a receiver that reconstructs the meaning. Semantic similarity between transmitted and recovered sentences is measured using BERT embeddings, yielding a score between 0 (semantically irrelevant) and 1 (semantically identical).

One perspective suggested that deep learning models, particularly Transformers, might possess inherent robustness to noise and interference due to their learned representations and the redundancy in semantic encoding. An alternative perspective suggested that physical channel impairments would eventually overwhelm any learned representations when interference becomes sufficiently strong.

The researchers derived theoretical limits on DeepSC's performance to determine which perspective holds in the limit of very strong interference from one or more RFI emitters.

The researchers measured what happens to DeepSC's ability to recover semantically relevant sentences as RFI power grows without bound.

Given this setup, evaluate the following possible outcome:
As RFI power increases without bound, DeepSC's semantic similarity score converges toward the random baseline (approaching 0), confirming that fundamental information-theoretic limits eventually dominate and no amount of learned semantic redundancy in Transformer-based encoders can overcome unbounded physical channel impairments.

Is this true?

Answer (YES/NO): YES